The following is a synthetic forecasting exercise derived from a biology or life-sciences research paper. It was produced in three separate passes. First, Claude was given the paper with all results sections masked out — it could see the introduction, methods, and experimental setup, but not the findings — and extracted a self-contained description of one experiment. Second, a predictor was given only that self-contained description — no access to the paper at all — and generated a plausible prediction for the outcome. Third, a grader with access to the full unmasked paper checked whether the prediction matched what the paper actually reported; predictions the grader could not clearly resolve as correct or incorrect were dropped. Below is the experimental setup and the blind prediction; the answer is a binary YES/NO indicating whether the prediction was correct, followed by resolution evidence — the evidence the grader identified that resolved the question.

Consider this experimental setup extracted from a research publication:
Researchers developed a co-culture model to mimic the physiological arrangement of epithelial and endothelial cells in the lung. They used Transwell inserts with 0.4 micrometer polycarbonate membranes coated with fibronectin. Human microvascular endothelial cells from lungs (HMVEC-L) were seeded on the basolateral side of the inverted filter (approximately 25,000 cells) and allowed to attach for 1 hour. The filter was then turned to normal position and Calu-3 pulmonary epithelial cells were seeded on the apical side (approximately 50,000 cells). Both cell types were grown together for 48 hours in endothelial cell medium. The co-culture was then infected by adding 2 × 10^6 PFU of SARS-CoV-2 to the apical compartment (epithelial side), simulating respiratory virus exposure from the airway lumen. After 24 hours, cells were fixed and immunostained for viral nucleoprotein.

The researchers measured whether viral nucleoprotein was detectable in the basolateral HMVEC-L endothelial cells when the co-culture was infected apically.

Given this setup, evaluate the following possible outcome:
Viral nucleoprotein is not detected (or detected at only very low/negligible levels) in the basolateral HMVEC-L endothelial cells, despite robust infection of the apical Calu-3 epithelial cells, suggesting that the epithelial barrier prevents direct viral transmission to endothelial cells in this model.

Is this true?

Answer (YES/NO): YES